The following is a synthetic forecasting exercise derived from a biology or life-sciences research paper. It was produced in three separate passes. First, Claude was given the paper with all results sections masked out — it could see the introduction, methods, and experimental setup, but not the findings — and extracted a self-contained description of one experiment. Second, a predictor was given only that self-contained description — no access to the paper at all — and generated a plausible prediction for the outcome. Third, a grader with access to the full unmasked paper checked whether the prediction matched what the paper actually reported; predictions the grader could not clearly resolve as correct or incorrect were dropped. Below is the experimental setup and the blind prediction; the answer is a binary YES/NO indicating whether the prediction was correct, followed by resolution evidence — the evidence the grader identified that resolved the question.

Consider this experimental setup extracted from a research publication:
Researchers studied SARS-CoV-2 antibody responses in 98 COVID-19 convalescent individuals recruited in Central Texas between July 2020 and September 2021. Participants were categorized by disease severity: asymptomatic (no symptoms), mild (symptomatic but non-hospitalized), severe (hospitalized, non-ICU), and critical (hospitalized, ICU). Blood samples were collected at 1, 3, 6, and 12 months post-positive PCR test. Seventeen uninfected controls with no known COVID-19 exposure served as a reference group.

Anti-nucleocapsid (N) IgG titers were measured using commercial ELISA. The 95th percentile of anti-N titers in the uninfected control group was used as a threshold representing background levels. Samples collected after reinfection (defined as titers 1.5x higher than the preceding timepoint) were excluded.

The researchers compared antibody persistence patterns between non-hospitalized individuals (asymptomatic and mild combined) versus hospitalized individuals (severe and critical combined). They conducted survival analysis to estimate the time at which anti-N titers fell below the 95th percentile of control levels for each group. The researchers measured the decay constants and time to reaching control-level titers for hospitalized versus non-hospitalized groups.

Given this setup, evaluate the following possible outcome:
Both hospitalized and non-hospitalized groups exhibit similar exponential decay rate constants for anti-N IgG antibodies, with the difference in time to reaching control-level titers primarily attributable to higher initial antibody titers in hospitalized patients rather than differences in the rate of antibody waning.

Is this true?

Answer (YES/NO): NO